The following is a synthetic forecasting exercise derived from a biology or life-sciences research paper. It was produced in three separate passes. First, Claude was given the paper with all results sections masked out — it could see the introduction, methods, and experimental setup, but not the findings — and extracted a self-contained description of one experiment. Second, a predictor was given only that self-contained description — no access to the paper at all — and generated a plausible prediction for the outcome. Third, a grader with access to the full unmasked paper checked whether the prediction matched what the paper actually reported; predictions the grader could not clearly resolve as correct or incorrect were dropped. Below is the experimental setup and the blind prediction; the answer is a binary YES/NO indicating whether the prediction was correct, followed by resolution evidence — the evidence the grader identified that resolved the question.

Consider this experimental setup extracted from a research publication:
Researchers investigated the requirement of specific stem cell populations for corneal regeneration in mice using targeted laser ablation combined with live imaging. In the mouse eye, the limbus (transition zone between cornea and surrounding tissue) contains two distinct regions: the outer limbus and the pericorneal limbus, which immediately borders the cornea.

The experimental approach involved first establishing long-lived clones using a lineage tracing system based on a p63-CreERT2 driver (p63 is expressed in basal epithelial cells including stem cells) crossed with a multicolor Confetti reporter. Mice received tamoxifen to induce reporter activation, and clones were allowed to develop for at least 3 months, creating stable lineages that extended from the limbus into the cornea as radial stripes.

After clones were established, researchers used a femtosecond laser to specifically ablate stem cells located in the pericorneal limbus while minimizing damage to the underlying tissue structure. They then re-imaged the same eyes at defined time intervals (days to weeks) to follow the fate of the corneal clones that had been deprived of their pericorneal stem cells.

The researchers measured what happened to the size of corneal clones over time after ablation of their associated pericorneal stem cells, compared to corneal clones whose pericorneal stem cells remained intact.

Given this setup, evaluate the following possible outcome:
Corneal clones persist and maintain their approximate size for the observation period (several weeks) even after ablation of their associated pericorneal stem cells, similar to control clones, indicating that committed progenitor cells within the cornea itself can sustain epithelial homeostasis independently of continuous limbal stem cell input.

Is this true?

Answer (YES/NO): NO